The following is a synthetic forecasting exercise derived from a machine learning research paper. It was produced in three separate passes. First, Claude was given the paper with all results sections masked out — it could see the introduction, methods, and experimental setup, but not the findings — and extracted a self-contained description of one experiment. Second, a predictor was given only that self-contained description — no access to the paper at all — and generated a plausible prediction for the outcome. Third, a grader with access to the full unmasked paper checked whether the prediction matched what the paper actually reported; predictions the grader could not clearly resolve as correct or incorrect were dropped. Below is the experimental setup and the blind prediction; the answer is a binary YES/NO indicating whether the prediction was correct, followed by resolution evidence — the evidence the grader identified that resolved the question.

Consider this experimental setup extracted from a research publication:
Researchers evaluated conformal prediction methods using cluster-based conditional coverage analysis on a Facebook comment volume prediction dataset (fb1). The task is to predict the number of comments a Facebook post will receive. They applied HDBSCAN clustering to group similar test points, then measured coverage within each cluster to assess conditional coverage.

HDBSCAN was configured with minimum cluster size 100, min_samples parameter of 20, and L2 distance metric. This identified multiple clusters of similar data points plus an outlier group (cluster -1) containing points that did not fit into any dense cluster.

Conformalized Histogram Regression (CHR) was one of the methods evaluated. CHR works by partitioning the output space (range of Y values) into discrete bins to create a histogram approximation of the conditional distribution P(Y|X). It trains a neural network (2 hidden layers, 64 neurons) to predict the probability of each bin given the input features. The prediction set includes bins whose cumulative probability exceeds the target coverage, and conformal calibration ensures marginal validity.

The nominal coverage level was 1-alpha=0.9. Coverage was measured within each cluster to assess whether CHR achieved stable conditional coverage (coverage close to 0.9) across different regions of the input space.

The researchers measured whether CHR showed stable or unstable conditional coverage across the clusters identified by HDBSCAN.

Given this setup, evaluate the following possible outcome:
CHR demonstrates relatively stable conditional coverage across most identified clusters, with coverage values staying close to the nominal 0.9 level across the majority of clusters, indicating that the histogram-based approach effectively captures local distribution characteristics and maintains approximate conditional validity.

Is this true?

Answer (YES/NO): NO